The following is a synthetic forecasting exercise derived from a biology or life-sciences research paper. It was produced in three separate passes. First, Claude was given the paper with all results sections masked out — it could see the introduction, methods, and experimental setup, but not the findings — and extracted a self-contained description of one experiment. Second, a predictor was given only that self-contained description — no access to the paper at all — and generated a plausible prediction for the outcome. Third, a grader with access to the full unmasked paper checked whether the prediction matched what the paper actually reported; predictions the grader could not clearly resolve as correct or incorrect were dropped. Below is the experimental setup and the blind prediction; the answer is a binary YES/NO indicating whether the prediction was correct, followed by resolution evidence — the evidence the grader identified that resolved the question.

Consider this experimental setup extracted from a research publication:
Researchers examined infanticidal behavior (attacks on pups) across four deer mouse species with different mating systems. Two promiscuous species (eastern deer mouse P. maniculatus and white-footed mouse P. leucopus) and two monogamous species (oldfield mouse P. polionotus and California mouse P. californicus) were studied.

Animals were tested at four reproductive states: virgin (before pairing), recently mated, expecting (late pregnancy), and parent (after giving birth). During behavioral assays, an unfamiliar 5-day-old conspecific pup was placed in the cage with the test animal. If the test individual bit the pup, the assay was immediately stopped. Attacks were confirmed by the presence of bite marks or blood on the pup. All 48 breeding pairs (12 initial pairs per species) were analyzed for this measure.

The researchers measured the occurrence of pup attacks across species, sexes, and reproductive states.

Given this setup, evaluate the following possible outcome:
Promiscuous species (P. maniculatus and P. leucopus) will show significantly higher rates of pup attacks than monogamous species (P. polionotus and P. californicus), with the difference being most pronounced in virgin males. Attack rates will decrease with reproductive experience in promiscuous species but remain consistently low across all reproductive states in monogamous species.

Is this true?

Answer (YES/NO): NO